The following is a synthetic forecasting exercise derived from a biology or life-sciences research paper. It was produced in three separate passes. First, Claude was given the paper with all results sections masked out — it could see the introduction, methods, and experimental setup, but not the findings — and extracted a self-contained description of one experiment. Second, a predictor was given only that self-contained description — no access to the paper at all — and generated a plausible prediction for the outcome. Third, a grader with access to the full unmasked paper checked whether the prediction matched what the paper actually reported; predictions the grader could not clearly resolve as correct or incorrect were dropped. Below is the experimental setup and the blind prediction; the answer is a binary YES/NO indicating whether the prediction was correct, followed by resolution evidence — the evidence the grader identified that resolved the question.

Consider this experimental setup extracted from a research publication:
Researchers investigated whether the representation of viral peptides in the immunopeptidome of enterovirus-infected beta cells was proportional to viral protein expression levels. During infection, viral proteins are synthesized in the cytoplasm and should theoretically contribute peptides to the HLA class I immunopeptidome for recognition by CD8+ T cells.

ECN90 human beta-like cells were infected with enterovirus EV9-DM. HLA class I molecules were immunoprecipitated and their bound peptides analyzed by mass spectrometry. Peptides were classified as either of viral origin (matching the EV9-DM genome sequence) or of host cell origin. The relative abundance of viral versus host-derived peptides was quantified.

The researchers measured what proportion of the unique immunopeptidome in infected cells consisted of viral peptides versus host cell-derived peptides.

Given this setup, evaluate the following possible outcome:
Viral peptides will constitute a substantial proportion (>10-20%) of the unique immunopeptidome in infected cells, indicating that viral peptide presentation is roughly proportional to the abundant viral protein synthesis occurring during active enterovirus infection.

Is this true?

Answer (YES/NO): NO